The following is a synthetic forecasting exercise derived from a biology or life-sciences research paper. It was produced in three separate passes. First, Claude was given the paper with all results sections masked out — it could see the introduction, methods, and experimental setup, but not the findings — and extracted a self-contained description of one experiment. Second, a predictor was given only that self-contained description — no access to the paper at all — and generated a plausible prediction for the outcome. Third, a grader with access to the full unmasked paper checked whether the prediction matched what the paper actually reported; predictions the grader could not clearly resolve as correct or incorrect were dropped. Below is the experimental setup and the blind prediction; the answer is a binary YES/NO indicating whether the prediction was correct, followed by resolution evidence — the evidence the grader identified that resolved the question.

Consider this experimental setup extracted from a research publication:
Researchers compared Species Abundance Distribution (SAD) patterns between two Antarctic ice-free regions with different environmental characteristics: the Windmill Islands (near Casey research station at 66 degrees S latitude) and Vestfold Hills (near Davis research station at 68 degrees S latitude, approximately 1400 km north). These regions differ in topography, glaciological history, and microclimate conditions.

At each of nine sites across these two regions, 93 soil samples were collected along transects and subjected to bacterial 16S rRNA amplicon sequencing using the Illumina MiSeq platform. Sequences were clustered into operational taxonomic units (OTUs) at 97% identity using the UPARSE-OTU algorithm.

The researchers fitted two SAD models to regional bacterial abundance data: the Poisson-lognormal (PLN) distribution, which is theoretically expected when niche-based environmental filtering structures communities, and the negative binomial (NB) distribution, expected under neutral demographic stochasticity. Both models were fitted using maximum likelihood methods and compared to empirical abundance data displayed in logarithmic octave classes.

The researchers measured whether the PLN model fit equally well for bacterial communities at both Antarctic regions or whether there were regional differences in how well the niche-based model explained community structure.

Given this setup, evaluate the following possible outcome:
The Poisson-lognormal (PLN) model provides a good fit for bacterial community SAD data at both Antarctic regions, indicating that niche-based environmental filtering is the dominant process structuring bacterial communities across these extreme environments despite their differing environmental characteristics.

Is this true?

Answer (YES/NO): NO